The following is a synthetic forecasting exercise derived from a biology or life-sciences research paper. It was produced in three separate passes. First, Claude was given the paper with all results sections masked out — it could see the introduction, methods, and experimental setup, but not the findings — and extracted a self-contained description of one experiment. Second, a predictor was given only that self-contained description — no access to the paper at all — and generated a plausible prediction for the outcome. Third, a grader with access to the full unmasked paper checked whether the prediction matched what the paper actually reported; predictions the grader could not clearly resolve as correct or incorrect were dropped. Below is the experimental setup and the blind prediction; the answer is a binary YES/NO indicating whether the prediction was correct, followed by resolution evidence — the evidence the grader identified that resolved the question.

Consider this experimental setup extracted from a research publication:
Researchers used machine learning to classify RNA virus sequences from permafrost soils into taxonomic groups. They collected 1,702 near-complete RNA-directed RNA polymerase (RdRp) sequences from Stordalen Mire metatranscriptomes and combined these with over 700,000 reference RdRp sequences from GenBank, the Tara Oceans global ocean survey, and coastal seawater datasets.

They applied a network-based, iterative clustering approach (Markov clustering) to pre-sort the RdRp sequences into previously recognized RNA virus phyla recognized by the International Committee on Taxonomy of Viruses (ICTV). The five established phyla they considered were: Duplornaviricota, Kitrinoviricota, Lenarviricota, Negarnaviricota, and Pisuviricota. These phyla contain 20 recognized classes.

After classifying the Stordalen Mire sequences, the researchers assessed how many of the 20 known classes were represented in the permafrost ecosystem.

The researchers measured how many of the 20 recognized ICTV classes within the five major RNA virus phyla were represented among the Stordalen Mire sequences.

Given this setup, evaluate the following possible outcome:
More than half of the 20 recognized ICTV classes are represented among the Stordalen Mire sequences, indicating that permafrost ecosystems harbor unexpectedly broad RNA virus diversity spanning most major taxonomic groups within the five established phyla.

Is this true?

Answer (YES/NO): YES